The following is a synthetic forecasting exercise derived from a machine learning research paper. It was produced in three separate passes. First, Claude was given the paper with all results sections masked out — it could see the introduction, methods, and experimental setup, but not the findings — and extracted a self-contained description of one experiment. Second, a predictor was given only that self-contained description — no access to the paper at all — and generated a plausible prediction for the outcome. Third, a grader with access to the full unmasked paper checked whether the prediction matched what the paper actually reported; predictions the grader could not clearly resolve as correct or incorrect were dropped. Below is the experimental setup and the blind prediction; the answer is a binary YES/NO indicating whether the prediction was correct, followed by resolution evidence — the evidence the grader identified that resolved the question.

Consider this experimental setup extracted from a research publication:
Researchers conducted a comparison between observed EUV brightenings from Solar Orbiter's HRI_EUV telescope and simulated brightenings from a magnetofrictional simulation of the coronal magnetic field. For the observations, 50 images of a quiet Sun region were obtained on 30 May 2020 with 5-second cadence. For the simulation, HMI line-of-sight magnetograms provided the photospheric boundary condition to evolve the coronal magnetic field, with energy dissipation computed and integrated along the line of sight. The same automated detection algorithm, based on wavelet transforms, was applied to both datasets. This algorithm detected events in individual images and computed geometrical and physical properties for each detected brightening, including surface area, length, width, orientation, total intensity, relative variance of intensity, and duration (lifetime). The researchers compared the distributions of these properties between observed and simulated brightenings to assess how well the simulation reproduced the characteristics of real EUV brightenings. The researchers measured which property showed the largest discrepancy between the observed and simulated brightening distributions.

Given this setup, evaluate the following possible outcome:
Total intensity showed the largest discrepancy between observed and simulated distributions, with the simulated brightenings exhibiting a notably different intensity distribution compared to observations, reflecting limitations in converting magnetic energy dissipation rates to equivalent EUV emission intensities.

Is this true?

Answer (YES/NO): NO